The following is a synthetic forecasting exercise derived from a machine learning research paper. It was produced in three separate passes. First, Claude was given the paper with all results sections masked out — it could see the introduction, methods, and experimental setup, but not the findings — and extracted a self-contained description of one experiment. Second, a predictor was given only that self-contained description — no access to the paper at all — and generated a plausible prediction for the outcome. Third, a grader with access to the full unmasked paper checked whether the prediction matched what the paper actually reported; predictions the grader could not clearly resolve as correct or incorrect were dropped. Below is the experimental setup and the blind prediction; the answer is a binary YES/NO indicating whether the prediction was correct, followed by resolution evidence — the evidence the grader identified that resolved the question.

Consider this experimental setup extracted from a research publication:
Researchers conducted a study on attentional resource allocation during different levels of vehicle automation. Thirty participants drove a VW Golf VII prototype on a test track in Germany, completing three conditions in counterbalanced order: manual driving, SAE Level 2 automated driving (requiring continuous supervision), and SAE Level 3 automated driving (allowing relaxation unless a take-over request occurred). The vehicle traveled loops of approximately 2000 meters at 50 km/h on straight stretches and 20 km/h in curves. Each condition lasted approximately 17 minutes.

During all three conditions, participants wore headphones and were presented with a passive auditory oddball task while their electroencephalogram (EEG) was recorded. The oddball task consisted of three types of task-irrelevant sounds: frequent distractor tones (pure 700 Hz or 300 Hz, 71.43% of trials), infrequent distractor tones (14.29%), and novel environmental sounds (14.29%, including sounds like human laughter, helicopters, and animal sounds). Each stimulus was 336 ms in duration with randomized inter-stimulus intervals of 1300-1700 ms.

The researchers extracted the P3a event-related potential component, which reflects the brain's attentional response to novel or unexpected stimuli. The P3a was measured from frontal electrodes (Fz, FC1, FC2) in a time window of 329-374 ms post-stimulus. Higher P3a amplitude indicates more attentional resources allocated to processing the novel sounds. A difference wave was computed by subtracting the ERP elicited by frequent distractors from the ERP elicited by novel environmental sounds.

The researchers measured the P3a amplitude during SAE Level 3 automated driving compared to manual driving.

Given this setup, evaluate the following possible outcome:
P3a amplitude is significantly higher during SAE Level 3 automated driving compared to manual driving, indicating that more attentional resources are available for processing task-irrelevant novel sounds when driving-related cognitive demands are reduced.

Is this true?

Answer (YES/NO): NO